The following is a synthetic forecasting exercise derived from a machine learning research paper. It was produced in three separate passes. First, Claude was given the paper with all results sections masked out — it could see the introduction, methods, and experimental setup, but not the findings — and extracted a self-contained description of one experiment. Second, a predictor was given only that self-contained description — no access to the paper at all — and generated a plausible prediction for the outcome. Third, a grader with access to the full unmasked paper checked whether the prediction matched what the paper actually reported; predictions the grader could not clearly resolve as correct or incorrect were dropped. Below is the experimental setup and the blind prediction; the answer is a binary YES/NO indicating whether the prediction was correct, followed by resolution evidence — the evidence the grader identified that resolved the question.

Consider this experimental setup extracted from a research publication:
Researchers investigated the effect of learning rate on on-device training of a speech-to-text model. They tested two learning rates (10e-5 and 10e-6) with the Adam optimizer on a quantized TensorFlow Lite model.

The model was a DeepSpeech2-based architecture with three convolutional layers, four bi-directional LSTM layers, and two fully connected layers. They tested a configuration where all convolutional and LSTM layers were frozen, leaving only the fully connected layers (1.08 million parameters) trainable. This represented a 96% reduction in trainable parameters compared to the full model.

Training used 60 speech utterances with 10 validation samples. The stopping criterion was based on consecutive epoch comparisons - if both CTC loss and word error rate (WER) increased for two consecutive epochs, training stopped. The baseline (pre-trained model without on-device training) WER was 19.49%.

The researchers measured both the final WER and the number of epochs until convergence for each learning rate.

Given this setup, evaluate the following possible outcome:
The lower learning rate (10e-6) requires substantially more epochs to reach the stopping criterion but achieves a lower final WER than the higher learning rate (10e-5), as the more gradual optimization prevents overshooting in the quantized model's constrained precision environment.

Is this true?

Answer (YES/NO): NO